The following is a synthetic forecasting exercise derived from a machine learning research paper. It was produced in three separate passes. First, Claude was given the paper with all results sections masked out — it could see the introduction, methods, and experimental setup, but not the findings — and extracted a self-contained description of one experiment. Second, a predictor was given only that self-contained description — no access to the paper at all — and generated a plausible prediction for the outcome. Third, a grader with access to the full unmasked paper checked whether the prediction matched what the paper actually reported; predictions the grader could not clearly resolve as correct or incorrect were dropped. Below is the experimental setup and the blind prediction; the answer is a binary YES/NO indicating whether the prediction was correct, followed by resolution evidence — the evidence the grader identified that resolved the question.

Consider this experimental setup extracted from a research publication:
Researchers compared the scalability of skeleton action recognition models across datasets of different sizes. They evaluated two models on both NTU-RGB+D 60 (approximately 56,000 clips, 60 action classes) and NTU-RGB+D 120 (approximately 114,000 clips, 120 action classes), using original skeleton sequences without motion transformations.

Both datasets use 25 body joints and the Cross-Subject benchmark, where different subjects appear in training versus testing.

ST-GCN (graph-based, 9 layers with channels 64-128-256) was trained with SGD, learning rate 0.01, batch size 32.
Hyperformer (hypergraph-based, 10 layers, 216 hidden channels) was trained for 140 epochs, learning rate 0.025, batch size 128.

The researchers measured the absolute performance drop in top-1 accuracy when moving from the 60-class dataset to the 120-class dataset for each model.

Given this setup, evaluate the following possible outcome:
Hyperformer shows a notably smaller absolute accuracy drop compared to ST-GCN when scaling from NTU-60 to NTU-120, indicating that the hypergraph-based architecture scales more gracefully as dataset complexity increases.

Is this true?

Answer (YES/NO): YES